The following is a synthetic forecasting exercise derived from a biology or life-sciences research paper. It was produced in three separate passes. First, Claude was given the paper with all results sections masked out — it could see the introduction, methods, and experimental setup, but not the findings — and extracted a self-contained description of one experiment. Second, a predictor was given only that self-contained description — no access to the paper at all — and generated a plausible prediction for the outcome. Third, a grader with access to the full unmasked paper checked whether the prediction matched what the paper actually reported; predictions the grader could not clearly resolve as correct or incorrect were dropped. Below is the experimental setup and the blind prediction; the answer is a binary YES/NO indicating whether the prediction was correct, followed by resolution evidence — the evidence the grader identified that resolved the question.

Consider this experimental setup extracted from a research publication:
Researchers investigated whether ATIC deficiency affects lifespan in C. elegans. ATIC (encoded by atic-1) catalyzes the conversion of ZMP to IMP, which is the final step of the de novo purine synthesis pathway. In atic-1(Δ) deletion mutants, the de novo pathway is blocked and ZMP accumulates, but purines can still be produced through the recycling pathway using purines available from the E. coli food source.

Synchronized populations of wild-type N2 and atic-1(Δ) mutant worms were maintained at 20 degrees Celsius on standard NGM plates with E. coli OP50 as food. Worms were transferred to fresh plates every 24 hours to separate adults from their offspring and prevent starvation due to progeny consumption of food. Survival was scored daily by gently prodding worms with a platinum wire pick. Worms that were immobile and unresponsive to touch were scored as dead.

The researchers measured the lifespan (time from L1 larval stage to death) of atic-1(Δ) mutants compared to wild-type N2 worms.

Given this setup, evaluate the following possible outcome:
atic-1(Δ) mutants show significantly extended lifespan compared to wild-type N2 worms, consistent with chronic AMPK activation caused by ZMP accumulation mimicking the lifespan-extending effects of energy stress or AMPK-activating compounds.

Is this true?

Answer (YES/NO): NO